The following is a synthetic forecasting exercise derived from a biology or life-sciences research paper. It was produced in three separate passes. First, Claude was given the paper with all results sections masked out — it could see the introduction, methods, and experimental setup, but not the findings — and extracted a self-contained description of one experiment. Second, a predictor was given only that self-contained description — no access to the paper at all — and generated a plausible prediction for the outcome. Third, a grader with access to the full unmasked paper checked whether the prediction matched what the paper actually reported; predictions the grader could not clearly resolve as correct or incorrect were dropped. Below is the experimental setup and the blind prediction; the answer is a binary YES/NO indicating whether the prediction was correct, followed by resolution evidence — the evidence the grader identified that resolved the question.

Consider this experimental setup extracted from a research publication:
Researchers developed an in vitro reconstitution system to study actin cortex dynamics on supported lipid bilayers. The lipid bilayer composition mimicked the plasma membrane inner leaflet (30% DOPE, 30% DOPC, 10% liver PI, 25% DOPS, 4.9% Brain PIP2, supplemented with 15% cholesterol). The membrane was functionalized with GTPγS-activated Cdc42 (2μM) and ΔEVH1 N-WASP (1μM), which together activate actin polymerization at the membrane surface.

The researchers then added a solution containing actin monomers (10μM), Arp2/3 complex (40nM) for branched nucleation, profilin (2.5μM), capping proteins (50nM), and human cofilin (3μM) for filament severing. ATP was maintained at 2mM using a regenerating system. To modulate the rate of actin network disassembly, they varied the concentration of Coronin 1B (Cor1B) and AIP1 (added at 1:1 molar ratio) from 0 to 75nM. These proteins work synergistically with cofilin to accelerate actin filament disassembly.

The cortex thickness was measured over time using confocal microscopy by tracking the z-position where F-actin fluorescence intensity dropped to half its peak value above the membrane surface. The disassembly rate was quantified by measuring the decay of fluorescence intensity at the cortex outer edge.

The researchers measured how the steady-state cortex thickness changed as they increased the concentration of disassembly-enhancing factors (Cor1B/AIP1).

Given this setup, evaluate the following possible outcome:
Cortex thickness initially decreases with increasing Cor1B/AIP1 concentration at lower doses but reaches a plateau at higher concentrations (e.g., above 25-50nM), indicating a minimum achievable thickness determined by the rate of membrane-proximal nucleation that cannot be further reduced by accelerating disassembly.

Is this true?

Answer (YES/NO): NO